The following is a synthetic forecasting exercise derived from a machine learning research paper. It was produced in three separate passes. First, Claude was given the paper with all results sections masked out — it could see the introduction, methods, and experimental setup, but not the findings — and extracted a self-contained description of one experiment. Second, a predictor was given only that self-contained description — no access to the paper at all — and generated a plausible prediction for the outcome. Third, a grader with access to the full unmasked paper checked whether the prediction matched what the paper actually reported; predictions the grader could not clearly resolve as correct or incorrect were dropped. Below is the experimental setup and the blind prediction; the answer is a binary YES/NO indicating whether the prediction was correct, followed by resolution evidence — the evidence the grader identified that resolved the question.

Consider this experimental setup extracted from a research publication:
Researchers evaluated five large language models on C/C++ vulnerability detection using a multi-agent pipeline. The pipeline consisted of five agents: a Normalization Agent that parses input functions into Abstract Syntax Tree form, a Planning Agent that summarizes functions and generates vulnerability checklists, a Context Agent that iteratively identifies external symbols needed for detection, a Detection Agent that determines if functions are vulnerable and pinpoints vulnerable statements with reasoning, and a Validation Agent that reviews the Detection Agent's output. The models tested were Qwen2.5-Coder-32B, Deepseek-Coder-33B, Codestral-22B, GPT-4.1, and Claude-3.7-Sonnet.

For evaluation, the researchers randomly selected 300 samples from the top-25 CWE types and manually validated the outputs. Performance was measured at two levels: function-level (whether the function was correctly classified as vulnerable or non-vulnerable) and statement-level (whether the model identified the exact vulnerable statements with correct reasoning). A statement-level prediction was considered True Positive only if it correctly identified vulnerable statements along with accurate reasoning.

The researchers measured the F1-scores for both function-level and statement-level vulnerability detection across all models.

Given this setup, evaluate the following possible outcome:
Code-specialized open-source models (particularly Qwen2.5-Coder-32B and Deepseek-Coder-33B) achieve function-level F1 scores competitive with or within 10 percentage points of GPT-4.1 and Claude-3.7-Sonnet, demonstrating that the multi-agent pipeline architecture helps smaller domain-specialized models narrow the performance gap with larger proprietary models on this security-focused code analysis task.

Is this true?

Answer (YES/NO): NO